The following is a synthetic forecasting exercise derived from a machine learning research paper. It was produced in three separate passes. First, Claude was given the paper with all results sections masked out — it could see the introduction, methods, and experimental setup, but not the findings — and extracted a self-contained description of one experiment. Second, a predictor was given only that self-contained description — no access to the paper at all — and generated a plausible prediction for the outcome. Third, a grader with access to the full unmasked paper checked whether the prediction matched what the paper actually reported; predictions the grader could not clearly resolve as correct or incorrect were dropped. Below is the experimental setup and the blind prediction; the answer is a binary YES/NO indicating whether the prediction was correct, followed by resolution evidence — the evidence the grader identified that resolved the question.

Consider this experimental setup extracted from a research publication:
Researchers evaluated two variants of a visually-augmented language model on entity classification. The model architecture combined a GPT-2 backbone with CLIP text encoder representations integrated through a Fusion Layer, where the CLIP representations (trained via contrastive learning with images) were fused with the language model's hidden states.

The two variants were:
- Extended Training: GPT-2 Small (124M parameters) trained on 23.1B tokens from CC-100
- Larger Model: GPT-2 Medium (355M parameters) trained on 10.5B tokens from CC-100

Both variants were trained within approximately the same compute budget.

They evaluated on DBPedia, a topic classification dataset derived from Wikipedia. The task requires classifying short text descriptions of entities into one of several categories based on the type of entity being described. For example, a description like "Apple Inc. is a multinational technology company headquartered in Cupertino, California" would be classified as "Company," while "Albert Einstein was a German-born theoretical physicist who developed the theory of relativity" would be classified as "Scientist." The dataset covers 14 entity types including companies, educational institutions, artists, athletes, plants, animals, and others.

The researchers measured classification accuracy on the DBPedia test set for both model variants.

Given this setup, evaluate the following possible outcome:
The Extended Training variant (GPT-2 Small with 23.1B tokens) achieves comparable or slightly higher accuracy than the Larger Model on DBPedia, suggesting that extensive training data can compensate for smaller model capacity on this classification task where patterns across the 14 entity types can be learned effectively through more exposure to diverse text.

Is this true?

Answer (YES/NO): NO